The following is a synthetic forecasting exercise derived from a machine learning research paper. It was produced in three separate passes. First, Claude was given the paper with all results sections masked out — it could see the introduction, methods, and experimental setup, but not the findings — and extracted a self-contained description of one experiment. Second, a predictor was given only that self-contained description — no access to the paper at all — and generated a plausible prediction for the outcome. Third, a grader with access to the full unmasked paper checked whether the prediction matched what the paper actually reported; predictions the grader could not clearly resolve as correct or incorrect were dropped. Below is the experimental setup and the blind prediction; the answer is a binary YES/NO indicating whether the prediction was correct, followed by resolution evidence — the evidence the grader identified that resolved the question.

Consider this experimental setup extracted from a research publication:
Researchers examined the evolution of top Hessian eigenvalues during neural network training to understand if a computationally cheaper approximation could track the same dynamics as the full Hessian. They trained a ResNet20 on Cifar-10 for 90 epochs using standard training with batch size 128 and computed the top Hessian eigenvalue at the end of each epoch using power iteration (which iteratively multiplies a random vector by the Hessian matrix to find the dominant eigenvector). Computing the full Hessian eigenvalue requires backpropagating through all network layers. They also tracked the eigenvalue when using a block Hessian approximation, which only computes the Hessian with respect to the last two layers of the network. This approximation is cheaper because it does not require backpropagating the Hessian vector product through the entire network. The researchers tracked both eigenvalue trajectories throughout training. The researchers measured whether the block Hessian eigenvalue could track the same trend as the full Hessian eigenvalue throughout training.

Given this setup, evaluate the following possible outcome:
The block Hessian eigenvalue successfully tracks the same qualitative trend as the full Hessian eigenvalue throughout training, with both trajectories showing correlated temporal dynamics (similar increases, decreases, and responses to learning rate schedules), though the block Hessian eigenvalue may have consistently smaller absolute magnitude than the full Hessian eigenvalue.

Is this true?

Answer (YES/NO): YES